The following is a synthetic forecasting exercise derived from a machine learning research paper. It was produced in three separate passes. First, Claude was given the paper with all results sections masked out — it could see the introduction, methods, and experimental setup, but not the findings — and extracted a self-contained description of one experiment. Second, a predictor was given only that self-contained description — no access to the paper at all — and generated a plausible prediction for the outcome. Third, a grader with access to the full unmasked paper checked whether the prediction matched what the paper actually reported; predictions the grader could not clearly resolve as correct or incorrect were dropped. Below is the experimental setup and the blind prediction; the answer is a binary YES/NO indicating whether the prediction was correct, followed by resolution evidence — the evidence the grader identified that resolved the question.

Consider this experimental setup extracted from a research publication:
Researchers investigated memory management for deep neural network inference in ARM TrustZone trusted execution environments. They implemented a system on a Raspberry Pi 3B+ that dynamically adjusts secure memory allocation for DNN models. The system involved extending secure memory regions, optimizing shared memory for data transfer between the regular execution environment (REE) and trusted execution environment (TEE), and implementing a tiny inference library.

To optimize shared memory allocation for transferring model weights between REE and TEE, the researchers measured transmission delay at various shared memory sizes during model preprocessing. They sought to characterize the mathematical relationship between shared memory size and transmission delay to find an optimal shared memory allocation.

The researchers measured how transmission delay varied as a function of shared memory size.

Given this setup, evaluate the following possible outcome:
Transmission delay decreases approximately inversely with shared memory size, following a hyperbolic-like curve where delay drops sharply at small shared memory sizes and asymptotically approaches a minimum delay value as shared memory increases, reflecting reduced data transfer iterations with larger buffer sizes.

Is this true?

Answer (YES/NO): YES